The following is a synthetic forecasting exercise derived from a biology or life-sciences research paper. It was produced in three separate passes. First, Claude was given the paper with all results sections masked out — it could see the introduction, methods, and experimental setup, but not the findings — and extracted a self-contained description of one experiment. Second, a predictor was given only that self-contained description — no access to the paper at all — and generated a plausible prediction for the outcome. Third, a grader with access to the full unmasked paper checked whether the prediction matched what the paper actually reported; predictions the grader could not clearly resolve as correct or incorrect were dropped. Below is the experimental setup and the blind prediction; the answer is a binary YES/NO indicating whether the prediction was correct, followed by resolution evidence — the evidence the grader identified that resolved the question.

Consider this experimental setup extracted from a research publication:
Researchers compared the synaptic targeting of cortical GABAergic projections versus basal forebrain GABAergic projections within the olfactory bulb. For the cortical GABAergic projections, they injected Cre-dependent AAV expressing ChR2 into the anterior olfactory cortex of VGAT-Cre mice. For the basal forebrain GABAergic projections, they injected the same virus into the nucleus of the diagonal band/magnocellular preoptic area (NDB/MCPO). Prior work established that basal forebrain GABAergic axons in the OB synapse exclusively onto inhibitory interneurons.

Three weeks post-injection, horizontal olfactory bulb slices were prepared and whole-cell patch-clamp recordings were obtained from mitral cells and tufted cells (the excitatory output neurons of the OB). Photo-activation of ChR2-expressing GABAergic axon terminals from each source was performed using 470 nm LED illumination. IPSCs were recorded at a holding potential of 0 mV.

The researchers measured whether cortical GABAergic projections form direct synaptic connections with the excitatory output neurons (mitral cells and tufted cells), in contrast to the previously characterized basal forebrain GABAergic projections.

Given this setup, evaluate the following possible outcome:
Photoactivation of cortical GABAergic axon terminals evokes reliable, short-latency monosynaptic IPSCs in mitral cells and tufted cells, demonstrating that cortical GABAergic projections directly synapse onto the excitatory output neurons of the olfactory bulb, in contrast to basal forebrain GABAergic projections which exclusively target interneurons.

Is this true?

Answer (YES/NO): YES